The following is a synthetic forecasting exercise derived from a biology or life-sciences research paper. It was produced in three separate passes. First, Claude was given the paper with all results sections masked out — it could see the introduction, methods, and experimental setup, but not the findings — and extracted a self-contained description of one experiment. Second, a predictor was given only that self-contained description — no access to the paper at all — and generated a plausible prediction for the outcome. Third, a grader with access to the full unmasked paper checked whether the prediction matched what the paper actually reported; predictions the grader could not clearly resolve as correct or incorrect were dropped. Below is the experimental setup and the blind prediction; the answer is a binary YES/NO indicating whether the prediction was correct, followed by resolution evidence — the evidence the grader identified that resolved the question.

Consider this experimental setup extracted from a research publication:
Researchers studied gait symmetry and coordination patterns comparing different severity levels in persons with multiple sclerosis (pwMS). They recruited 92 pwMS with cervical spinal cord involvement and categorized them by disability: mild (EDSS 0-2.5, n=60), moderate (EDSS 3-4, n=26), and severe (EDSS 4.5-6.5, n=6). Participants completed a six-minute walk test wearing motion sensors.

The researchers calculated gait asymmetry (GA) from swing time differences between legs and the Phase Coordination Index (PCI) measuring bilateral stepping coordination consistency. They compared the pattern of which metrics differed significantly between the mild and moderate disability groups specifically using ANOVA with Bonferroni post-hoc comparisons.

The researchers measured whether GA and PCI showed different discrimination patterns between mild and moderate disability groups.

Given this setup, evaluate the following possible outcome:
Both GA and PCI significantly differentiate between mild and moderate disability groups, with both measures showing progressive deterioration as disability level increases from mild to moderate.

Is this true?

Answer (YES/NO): NO